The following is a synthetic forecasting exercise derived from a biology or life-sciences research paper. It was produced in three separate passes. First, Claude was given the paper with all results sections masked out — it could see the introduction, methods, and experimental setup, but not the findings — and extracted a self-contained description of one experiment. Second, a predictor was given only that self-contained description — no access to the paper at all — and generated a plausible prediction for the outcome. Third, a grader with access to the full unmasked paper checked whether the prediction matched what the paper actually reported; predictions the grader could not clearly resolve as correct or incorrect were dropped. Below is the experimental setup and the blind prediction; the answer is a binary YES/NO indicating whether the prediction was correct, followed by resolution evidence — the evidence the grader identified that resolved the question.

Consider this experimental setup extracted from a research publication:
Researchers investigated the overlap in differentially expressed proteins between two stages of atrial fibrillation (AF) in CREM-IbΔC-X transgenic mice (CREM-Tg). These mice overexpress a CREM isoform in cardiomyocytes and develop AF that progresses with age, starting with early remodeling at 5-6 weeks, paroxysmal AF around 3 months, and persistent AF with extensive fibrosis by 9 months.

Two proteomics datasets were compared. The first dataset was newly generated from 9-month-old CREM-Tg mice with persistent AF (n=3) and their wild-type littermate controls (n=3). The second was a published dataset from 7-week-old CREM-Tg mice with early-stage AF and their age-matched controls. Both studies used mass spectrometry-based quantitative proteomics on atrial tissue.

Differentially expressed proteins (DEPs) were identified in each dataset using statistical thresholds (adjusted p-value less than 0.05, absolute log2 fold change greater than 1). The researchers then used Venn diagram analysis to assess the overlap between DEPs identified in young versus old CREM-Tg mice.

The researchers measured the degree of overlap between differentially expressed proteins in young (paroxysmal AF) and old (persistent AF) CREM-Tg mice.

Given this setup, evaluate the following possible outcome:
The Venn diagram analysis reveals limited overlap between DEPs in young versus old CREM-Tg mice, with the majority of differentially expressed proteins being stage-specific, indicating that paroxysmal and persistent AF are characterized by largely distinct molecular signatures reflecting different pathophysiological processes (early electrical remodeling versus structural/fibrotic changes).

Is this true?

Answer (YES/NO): YES